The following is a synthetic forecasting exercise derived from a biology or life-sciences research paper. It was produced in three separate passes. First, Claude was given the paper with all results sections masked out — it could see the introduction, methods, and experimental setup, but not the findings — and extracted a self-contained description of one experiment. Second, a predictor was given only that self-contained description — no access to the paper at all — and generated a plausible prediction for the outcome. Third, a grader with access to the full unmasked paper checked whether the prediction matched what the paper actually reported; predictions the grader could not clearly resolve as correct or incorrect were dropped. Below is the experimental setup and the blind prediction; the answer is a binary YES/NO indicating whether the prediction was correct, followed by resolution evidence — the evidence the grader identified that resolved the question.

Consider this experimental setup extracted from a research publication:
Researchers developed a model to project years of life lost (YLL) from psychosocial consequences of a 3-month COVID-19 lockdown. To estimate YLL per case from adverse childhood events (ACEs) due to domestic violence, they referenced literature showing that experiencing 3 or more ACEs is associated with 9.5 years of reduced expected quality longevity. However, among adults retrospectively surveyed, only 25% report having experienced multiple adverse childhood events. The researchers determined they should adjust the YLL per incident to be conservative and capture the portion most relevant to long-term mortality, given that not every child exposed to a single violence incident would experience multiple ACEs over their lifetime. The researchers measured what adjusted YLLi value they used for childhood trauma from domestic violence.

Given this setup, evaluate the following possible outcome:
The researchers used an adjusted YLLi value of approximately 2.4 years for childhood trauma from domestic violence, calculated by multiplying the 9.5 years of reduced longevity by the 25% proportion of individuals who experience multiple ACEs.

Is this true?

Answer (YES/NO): YES